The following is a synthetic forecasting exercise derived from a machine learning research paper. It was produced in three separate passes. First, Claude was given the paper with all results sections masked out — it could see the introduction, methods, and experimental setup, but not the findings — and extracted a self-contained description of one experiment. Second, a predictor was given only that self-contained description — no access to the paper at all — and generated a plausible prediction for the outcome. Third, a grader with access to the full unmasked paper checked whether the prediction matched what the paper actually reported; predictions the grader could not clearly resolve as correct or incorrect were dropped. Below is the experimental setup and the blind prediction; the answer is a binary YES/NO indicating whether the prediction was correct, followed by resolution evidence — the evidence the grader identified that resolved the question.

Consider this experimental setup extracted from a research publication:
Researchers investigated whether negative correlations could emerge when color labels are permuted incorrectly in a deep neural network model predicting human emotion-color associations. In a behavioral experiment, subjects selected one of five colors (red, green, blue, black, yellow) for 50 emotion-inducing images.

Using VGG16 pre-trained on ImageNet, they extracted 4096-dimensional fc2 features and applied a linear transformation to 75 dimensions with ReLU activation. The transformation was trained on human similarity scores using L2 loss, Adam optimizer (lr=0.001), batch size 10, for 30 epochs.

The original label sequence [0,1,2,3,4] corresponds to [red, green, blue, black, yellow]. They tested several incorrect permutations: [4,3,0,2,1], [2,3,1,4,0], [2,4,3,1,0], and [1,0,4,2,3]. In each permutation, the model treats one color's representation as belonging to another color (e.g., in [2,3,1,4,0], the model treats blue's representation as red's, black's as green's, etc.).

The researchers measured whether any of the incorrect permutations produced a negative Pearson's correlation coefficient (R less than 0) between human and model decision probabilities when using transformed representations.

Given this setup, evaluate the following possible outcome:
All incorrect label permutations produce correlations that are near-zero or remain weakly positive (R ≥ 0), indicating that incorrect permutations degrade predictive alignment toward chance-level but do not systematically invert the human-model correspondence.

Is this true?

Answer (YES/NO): NO